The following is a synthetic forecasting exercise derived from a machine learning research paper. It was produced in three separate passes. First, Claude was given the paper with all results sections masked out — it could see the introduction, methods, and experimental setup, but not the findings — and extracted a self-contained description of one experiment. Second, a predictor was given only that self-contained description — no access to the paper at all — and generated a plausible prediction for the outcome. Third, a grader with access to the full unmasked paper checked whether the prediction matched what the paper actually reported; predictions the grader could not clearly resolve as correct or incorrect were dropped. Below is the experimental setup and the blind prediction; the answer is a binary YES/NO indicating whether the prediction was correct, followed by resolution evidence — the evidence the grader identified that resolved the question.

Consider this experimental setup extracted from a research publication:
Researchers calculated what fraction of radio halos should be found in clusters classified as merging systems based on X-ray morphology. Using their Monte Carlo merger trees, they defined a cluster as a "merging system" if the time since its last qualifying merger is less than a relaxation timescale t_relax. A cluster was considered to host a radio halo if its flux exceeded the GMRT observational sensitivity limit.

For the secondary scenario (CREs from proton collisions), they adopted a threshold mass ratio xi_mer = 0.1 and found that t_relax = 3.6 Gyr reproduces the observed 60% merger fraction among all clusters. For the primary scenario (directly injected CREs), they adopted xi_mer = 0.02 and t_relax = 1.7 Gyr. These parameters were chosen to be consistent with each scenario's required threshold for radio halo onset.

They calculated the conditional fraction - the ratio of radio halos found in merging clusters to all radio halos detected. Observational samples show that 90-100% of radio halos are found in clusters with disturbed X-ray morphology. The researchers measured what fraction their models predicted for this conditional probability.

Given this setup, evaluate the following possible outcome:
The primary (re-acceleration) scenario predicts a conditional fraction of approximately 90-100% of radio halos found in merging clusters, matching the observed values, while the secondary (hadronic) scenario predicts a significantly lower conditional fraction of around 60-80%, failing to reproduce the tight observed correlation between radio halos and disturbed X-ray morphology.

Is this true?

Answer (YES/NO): NO